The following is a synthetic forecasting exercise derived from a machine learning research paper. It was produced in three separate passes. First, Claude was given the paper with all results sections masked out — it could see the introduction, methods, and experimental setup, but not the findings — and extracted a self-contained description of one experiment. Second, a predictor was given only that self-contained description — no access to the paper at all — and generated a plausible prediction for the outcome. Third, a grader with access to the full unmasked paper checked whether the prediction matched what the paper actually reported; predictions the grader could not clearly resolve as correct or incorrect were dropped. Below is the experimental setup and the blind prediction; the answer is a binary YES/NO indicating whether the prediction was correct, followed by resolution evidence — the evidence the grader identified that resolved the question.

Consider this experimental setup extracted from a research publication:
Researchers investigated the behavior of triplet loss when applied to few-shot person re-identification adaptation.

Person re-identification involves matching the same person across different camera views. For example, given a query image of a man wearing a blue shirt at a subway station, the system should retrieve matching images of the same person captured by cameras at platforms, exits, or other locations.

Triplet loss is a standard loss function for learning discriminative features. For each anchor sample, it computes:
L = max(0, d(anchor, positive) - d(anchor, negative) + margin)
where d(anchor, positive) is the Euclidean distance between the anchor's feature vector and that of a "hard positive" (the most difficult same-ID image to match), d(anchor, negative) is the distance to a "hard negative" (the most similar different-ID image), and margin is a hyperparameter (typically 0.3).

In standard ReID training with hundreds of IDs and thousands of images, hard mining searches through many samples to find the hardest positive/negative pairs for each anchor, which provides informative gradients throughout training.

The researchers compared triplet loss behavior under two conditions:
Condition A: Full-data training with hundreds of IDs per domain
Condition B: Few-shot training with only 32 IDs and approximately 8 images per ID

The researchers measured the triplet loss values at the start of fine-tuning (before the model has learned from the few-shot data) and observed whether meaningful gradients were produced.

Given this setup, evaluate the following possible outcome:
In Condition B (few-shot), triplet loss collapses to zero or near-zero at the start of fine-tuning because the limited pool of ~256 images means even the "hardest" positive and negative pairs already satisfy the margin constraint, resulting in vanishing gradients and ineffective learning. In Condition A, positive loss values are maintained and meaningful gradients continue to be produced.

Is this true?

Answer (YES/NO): YES